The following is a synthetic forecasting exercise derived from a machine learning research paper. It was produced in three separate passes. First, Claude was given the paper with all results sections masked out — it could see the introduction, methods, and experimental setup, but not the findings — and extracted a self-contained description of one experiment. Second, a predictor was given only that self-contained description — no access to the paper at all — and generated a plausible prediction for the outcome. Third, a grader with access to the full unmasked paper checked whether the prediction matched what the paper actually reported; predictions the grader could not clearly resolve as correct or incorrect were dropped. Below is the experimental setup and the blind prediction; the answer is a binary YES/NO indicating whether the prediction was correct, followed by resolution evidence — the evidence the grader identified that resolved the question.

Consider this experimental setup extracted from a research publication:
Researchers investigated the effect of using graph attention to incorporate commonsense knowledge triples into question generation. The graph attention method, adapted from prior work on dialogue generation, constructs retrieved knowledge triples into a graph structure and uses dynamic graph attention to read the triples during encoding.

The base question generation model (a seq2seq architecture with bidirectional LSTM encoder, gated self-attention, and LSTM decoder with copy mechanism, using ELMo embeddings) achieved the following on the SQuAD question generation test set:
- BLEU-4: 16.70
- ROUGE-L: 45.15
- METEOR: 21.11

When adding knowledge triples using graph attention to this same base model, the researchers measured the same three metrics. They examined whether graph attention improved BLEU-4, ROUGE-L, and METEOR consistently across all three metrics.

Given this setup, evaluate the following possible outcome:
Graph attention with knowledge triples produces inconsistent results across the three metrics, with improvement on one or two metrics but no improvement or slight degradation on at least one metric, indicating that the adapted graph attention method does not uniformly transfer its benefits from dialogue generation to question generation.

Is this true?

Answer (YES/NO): YES